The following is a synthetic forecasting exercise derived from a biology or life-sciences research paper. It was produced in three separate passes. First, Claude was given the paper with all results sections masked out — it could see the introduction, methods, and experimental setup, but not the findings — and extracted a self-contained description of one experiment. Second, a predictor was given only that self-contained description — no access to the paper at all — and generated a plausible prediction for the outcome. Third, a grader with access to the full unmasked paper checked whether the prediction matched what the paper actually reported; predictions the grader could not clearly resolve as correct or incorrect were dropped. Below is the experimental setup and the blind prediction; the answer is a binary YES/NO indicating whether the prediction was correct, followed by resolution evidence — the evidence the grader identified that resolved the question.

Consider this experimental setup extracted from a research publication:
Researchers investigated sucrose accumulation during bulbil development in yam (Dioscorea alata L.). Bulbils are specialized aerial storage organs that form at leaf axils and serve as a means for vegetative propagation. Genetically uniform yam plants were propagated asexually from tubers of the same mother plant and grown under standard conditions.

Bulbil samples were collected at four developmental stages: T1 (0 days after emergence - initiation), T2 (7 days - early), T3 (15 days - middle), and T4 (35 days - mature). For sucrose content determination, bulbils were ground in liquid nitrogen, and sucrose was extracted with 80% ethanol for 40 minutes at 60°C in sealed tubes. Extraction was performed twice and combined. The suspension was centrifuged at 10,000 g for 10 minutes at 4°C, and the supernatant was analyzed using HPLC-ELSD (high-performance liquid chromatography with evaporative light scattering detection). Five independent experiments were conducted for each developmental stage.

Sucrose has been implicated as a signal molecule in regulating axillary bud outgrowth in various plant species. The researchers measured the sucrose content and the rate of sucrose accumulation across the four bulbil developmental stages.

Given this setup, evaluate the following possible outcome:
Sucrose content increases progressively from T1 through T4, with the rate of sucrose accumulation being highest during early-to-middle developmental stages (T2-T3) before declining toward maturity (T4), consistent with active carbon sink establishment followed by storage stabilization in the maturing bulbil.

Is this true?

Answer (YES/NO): NO